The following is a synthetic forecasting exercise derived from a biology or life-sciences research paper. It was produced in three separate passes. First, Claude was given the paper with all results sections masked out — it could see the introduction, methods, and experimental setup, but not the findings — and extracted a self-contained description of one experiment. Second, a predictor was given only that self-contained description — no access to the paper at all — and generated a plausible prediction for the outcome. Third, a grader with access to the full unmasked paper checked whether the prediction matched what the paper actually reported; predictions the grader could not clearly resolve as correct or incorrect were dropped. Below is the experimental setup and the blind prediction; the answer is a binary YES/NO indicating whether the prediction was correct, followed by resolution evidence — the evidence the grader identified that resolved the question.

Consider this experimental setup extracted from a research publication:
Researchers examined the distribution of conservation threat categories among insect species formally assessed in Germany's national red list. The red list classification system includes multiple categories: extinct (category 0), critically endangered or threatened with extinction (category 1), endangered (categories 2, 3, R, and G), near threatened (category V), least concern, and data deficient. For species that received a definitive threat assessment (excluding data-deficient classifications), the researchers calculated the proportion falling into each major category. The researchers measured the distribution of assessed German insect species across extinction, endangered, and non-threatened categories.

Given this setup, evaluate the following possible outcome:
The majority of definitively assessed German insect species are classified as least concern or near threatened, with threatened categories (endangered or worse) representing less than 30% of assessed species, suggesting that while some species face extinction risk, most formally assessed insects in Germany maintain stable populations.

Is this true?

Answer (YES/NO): NO